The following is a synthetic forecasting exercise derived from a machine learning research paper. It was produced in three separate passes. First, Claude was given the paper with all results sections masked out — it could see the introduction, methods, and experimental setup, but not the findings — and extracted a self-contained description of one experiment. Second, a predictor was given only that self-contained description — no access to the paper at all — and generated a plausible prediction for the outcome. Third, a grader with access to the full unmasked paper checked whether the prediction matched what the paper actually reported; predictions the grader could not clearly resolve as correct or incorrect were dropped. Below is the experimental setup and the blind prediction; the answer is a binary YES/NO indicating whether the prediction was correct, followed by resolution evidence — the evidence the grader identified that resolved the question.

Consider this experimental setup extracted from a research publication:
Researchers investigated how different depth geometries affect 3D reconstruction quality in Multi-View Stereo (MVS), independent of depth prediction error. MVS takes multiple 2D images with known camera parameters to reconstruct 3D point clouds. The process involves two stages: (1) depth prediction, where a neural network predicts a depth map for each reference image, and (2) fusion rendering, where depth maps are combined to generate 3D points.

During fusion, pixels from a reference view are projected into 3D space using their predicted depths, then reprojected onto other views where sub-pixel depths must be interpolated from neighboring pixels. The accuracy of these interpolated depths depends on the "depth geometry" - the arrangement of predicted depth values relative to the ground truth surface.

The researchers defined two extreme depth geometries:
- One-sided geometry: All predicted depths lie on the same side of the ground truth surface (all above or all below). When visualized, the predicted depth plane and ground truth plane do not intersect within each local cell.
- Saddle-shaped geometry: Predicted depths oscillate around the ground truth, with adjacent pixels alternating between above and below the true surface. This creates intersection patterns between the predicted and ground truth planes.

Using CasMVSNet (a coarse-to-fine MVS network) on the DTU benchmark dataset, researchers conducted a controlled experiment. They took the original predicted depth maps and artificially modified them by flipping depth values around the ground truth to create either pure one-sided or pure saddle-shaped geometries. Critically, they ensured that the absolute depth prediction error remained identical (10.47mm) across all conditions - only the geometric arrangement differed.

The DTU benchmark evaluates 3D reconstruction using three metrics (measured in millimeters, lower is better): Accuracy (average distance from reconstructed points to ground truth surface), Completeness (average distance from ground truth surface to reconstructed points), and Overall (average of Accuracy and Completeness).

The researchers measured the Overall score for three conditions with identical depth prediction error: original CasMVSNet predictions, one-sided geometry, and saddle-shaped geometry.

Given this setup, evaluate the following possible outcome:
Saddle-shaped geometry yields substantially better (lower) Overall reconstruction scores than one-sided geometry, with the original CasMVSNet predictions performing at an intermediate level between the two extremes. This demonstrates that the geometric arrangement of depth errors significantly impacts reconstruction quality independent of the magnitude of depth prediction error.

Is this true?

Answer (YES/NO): YES